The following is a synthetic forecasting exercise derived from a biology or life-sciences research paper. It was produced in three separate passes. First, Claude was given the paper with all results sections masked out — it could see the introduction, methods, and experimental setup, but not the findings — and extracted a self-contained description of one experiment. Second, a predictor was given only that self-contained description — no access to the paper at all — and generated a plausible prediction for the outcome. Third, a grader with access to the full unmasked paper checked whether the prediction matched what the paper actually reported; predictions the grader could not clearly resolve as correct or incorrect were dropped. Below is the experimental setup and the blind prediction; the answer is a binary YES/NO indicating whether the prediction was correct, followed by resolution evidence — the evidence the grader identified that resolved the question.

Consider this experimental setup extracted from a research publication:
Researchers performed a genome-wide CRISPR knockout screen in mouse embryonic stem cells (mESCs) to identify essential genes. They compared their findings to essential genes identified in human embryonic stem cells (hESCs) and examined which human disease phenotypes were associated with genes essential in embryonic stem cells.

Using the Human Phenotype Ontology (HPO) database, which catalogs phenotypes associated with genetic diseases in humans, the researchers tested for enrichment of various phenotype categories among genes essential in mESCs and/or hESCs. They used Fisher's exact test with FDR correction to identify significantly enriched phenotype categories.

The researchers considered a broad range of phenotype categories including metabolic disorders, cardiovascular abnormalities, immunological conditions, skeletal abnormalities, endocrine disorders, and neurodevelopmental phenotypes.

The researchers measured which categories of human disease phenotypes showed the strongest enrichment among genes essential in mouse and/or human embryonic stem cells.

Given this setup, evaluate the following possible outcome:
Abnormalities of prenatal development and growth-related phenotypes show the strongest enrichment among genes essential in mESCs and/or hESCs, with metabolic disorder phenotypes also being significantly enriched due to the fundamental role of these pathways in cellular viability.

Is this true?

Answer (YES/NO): NO